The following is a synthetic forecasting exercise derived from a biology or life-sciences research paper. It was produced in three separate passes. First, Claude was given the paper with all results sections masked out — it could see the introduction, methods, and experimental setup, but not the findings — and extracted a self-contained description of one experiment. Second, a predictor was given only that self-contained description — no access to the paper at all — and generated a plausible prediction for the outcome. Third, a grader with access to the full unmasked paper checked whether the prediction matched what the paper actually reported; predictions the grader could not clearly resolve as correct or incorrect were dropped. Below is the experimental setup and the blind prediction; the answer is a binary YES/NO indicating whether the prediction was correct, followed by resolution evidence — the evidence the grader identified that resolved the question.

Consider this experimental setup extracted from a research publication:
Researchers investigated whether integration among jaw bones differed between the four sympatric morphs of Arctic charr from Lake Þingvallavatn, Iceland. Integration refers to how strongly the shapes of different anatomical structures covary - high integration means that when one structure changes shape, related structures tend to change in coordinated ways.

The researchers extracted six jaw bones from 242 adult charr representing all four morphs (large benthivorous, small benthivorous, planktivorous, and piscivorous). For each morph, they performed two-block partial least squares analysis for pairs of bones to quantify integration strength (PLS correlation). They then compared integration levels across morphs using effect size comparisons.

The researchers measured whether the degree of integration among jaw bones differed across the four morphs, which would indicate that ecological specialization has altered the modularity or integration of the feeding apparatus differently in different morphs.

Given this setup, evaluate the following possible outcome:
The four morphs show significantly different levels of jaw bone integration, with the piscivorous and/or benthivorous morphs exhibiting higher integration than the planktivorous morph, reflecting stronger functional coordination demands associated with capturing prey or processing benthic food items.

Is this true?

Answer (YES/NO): NO